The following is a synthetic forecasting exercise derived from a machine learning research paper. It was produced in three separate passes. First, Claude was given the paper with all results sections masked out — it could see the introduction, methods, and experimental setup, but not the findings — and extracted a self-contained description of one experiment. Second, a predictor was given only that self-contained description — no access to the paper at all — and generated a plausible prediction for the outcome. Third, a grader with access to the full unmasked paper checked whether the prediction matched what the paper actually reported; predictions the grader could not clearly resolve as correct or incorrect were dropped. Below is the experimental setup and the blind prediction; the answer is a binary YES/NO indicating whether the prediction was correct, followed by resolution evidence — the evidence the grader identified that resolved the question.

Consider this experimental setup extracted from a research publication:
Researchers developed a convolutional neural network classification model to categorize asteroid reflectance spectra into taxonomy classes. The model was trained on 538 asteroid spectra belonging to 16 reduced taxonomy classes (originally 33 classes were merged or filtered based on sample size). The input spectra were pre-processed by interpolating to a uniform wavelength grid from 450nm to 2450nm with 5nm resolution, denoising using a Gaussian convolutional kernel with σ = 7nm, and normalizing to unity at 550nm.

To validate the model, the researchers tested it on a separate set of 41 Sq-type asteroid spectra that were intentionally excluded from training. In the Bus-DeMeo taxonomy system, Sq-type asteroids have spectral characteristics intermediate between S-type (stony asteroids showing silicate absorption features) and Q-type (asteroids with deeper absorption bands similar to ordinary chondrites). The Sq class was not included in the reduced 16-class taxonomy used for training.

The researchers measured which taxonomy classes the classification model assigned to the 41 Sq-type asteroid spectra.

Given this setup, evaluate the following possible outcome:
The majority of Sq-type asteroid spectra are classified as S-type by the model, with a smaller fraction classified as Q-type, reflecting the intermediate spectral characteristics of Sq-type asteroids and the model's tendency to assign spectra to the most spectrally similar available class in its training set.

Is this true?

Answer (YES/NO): YES